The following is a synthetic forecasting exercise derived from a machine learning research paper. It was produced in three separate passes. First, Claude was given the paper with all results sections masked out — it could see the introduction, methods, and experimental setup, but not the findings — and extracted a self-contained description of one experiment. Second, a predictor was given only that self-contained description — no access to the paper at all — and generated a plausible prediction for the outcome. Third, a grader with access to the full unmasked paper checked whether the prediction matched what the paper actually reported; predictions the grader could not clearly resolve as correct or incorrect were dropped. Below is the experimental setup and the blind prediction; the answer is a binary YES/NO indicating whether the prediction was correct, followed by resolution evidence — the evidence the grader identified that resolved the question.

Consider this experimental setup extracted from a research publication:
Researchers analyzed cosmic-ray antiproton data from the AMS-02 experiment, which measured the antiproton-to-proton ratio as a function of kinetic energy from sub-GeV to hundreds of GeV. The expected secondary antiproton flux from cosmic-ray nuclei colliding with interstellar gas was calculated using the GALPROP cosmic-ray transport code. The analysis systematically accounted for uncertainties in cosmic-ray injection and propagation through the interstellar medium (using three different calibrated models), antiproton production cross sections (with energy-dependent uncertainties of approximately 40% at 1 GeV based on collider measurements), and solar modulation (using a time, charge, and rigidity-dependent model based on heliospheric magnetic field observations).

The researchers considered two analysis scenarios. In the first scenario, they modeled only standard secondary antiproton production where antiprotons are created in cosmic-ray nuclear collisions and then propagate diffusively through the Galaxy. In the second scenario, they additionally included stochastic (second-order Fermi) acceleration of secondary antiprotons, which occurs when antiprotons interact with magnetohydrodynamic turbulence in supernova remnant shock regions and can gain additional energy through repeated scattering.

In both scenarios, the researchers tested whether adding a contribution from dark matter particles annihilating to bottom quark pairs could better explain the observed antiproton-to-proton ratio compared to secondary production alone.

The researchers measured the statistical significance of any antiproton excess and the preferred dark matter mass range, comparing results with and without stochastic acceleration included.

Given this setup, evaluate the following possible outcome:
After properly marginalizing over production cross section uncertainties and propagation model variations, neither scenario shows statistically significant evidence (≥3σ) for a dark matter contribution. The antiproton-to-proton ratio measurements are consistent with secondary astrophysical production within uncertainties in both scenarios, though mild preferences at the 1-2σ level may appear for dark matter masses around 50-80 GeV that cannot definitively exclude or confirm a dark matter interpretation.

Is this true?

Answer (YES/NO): NO